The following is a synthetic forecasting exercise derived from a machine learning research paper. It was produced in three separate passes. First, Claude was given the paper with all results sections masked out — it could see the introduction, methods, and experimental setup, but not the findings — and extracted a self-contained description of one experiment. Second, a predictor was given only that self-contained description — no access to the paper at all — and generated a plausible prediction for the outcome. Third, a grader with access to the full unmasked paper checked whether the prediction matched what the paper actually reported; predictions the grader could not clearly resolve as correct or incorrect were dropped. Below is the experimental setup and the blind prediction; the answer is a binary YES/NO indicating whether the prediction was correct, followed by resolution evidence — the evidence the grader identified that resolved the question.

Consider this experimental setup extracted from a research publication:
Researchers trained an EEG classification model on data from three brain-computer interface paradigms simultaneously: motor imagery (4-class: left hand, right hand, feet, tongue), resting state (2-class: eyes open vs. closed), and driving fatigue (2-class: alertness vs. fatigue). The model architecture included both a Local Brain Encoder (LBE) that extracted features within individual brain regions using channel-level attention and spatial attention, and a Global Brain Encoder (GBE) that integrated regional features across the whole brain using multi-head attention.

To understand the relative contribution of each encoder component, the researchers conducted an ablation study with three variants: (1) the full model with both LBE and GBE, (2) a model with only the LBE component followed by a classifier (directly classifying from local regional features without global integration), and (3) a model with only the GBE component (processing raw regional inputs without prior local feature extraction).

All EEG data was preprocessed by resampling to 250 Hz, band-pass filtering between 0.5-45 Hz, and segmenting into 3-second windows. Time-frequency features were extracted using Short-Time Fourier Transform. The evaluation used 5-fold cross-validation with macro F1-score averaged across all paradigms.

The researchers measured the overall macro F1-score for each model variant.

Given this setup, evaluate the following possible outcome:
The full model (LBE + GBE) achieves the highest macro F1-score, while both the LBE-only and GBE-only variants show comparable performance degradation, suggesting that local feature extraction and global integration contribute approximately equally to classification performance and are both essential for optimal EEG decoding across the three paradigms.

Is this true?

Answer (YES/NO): NO